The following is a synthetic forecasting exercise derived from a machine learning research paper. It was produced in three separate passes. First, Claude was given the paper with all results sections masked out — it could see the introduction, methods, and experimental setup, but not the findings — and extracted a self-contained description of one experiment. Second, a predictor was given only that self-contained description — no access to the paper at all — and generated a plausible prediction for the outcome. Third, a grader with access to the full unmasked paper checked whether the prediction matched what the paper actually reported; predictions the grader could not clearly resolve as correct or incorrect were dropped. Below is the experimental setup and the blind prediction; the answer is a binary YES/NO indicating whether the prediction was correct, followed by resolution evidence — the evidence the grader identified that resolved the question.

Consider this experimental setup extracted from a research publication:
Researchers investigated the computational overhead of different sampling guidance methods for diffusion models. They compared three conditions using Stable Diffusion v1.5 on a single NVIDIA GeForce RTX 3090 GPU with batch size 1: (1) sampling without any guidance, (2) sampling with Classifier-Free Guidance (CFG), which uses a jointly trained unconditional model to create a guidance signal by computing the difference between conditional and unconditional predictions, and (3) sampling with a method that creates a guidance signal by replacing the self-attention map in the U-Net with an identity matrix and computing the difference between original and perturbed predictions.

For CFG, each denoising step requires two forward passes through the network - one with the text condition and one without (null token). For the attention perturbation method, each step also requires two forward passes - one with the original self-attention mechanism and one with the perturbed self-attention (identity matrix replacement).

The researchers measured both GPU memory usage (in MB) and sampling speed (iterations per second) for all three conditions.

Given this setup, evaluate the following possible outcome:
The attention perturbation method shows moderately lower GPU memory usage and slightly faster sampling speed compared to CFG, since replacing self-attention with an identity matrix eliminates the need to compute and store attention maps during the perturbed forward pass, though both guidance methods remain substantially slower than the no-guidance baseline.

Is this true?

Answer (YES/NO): NO